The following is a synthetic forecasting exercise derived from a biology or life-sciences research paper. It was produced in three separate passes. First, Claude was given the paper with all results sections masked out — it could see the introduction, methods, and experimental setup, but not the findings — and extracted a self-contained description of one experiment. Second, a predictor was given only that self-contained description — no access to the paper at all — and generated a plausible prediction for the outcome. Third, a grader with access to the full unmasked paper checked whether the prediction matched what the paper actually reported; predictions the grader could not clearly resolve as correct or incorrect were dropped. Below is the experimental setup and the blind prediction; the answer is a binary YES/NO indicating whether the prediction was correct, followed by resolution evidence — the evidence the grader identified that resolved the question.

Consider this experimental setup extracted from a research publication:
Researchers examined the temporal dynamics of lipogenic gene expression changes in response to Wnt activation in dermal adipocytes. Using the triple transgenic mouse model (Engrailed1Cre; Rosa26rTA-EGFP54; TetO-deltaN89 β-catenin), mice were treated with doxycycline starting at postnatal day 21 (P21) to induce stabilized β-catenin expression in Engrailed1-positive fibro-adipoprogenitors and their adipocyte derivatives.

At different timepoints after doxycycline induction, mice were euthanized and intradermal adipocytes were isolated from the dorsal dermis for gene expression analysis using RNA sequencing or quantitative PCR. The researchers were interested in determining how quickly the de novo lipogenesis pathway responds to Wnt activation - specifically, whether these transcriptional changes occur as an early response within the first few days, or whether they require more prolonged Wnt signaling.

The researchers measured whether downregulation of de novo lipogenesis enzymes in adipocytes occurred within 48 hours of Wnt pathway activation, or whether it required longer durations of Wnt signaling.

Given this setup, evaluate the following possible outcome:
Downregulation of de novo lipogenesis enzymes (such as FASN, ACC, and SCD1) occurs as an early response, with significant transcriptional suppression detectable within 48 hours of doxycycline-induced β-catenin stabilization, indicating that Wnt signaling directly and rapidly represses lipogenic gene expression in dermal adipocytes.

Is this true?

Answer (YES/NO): YES